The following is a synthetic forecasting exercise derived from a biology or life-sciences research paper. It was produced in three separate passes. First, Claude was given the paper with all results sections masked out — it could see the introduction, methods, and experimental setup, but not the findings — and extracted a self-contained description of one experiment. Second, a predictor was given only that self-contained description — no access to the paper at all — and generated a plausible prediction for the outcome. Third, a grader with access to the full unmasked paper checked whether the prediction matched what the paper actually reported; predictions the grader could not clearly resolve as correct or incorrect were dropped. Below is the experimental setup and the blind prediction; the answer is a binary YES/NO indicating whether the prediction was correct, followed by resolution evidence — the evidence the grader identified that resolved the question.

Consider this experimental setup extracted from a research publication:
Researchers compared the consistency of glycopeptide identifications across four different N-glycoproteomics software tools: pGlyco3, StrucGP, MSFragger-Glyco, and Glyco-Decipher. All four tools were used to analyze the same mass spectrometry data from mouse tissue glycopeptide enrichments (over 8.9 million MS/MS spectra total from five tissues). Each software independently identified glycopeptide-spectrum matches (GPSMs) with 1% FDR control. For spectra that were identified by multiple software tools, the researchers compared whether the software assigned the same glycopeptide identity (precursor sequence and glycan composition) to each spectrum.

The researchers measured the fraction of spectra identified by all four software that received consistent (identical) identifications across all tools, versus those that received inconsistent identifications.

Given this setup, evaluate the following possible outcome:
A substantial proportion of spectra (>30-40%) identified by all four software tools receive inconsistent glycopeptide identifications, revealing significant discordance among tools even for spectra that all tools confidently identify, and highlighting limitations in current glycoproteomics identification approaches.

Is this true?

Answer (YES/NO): NO